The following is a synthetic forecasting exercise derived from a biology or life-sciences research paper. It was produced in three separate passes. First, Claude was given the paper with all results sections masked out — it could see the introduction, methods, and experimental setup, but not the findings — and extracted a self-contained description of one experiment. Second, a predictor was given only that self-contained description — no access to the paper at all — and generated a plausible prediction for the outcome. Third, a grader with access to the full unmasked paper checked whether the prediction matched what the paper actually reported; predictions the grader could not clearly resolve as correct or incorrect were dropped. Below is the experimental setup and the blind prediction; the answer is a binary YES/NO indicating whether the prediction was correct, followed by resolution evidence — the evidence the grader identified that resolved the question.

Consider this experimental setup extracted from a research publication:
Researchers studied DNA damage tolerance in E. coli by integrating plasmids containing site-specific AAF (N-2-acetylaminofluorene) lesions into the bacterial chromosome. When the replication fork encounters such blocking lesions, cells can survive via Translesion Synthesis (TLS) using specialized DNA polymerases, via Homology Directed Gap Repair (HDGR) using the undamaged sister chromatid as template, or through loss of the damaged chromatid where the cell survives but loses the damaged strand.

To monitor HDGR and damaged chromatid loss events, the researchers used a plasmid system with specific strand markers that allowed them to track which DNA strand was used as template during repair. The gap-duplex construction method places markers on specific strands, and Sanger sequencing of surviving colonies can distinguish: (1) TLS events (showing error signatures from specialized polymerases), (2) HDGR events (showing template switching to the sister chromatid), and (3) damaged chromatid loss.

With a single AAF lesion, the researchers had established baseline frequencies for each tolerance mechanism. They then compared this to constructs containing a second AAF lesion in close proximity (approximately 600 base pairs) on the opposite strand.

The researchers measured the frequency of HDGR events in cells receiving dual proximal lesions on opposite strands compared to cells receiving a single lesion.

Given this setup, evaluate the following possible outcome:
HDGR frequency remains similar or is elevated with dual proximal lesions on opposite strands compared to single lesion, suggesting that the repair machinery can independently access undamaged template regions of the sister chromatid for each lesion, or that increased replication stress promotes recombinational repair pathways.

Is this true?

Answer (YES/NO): NO